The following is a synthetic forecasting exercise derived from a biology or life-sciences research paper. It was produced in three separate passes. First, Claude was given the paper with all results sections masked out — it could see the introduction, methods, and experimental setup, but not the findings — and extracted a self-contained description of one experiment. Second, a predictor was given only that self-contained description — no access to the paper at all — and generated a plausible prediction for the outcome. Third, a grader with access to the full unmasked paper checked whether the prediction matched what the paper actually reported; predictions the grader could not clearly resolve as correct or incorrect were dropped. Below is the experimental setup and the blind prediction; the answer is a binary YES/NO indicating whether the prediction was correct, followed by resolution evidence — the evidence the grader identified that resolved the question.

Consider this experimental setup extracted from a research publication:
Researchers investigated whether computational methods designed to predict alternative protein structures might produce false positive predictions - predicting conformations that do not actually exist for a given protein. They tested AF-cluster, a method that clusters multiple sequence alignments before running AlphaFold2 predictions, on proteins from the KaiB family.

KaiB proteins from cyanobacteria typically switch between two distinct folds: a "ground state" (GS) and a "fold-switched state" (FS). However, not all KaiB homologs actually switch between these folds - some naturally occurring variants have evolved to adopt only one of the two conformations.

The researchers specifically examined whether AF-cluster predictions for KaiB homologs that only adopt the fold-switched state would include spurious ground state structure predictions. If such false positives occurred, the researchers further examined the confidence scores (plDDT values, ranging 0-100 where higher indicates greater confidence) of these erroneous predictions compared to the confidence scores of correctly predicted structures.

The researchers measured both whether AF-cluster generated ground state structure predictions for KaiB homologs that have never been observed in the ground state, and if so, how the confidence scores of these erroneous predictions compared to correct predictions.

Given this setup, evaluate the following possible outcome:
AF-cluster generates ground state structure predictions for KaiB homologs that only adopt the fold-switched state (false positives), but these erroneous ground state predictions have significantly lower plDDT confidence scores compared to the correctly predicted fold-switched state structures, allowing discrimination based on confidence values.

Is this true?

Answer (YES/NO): NO